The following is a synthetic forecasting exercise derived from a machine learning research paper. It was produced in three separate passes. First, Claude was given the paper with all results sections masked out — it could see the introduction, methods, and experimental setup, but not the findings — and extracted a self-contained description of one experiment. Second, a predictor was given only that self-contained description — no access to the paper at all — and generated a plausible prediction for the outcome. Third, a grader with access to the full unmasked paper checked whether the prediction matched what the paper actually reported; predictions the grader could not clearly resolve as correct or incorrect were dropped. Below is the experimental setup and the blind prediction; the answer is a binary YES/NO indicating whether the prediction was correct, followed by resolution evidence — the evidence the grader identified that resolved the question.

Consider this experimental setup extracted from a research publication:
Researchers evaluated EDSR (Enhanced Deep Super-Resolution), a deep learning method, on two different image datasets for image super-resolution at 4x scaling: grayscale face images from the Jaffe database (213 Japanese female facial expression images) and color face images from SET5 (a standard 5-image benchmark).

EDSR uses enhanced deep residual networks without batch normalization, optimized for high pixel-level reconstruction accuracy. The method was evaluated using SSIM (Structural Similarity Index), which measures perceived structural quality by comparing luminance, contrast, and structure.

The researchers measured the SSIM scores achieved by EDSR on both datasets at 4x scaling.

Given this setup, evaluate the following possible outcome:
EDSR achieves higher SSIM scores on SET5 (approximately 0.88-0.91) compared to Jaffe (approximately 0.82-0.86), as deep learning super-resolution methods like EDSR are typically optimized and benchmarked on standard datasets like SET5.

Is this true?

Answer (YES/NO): NO